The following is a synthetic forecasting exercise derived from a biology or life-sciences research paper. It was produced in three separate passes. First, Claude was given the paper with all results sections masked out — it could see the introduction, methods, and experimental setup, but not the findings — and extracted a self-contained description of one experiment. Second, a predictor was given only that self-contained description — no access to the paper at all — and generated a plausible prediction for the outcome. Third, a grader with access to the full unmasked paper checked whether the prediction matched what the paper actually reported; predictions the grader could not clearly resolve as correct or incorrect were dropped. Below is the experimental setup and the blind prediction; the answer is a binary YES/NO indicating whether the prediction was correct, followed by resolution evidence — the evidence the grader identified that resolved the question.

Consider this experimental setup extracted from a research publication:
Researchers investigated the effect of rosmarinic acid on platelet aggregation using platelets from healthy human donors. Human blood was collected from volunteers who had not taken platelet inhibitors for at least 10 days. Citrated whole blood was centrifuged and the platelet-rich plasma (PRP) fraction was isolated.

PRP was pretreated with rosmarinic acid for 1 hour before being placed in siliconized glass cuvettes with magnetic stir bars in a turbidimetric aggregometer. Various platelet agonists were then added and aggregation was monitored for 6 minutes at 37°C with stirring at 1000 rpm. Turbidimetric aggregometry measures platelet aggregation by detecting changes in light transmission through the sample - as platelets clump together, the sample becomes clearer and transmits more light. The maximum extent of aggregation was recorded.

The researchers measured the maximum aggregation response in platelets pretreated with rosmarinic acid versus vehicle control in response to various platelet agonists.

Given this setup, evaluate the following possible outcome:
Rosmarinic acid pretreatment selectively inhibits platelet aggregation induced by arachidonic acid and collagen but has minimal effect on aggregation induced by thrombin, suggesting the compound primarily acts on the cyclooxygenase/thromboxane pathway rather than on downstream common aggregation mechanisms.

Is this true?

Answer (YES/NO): NO